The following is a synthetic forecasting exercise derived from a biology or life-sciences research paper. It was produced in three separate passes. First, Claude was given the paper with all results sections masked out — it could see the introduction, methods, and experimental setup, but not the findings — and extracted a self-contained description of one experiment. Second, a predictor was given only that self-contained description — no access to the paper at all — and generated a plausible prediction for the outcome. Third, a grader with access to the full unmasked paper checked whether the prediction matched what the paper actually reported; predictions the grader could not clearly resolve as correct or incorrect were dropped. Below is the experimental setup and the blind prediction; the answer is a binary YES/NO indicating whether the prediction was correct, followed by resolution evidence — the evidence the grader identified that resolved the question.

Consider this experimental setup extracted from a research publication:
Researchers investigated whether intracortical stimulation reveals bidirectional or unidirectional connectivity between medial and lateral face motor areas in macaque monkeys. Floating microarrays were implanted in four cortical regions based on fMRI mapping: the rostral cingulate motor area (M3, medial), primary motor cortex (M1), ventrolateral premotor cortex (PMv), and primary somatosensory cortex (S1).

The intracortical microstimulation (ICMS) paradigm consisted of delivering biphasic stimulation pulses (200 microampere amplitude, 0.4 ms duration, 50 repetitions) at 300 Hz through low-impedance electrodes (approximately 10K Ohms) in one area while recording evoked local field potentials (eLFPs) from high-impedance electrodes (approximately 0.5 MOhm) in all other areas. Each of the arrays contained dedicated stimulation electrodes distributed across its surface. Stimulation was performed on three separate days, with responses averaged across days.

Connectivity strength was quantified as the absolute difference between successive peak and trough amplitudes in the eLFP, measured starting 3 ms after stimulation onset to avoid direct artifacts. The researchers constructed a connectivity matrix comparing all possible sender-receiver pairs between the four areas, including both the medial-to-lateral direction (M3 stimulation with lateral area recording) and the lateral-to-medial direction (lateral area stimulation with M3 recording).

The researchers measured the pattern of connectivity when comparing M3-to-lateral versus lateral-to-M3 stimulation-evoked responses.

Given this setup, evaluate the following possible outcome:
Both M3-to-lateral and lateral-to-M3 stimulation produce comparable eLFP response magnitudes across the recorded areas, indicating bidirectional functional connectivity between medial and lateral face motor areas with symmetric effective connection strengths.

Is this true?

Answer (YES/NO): NO